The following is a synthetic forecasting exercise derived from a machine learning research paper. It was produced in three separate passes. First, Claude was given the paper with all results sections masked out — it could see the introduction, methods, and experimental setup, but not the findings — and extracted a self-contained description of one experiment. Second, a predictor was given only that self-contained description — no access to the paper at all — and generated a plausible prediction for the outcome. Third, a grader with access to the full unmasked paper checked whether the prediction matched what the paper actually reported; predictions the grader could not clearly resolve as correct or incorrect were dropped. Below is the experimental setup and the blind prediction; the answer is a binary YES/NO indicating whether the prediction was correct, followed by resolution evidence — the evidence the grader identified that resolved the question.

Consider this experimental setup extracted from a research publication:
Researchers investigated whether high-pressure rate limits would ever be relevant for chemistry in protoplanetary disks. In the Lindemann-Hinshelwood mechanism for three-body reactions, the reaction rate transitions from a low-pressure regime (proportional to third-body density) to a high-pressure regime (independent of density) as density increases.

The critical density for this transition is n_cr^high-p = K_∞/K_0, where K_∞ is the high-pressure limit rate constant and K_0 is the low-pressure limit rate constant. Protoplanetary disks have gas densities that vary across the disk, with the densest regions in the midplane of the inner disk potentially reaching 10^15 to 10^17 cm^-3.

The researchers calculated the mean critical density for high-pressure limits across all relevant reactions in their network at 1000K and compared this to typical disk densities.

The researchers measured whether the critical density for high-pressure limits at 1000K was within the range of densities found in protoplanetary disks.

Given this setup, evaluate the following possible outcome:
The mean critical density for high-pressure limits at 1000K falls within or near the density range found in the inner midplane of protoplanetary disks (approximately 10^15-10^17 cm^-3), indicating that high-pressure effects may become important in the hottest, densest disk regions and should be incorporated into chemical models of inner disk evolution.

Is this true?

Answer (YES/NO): NO